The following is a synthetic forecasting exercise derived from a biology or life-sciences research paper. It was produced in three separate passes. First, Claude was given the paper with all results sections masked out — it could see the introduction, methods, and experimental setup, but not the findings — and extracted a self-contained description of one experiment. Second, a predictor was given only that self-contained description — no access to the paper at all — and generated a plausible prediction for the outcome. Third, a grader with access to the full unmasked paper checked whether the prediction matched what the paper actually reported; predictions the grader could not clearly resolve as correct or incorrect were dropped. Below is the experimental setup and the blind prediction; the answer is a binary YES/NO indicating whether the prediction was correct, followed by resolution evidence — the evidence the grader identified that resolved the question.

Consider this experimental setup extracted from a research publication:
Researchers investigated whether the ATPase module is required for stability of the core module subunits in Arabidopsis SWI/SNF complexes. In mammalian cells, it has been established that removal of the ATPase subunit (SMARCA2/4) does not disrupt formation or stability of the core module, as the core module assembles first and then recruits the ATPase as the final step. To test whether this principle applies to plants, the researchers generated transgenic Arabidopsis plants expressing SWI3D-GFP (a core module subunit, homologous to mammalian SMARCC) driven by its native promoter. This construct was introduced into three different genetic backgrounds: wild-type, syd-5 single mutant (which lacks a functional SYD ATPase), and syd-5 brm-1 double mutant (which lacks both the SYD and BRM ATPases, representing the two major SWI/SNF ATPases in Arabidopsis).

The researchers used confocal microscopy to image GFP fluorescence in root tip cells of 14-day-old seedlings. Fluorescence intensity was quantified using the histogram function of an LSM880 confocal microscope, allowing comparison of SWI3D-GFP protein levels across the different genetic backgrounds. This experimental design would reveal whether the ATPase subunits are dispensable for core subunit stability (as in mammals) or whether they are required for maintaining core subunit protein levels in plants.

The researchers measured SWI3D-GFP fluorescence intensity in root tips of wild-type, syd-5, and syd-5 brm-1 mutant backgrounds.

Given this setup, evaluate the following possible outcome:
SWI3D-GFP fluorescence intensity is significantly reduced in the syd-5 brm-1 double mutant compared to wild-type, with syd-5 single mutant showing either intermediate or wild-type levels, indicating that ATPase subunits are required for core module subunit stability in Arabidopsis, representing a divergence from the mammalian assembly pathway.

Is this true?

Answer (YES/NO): NO